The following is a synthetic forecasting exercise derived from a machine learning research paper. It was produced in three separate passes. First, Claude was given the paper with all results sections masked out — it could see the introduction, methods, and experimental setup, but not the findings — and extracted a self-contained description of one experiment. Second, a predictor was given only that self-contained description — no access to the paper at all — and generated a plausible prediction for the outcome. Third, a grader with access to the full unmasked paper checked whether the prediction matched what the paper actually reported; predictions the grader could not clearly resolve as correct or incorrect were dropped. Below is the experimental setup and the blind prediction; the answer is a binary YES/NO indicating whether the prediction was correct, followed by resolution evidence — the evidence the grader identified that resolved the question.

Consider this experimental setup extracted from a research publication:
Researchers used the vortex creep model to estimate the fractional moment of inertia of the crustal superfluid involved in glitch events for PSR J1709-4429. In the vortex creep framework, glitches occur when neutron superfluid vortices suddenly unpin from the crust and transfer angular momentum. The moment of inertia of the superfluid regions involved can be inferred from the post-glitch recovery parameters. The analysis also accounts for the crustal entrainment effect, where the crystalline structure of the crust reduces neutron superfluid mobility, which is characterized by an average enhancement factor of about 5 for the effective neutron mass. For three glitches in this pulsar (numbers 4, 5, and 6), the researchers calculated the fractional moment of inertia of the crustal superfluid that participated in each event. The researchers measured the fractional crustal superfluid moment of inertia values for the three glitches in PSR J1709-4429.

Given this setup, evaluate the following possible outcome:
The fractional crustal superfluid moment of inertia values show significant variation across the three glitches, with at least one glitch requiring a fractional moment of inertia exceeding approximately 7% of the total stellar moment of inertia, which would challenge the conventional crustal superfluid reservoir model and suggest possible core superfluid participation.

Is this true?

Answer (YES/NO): NO